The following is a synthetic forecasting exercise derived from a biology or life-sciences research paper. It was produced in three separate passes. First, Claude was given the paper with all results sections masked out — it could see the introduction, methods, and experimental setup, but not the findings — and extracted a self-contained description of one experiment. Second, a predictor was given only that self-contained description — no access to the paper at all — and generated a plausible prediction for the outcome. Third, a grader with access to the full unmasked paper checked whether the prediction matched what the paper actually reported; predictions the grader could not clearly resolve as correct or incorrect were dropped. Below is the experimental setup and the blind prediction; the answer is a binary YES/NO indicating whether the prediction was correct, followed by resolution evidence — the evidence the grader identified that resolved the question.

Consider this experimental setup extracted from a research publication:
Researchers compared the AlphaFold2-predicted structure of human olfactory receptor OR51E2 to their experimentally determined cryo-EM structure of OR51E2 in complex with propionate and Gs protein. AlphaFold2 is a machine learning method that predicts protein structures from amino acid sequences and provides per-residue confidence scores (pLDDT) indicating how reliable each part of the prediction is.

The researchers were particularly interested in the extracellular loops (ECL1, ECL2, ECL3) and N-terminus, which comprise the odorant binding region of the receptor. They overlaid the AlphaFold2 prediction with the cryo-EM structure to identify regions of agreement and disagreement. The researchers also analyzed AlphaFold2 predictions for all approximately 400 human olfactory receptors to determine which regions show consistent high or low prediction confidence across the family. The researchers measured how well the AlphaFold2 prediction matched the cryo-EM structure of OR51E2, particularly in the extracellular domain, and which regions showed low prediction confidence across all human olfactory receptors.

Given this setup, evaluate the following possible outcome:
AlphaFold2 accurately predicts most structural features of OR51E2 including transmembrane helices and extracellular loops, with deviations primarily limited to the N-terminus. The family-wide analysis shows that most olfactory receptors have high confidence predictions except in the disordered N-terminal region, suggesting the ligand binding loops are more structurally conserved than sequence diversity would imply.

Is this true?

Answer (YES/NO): NO